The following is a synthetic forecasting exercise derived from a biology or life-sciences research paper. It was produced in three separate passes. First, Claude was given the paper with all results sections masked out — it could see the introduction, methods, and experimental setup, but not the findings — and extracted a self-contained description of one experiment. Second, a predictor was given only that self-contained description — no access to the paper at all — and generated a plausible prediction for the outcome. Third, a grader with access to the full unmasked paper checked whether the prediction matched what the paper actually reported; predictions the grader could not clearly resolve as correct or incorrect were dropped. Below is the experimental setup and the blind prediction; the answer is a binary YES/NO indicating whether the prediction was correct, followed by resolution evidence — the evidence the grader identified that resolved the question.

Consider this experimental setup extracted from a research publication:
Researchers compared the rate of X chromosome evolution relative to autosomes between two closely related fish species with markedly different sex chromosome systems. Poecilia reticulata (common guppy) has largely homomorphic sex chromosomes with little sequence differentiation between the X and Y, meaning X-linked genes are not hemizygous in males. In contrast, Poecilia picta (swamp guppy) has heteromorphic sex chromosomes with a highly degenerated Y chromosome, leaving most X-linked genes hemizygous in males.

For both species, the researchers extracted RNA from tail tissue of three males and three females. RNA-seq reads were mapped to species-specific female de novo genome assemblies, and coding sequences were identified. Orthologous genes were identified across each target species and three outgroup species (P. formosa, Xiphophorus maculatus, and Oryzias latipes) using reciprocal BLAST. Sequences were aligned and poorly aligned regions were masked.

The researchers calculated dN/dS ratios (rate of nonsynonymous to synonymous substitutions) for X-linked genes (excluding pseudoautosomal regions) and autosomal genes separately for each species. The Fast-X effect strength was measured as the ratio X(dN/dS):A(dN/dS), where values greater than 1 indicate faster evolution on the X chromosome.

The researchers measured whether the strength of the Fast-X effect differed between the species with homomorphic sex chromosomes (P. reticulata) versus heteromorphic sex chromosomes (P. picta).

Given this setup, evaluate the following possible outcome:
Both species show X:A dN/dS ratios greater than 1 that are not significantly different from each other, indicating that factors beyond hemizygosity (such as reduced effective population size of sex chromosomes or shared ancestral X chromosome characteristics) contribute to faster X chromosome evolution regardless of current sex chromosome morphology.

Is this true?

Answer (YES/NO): NO